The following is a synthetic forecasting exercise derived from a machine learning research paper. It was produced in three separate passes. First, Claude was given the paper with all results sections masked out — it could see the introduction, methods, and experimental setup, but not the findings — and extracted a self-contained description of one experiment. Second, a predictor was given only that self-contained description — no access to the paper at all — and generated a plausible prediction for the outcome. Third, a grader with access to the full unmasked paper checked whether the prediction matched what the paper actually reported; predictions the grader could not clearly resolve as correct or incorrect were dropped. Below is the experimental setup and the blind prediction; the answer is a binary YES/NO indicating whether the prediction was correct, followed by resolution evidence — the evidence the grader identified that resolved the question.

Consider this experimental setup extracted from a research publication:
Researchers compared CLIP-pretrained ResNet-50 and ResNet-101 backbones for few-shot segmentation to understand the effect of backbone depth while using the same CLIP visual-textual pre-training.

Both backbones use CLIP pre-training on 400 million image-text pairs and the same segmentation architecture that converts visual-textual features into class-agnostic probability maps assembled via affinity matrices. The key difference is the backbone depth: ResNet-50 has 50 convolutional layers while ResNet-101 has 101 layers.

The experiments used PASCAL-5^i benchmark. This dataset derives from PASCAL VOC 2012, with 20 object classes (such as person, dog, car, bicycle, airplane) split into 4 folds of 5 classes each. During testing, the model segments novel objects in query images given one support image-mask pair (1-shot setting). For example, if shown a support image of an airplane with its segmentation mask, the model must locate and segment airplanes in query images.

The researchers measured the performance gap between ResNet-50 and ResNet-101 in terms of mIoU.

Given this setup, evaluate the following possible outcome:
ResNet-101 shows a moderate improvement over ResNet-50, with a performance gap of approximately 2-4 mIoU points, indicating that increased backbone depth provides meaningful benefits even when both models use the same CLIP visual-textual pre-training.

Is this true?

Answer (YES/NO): YES